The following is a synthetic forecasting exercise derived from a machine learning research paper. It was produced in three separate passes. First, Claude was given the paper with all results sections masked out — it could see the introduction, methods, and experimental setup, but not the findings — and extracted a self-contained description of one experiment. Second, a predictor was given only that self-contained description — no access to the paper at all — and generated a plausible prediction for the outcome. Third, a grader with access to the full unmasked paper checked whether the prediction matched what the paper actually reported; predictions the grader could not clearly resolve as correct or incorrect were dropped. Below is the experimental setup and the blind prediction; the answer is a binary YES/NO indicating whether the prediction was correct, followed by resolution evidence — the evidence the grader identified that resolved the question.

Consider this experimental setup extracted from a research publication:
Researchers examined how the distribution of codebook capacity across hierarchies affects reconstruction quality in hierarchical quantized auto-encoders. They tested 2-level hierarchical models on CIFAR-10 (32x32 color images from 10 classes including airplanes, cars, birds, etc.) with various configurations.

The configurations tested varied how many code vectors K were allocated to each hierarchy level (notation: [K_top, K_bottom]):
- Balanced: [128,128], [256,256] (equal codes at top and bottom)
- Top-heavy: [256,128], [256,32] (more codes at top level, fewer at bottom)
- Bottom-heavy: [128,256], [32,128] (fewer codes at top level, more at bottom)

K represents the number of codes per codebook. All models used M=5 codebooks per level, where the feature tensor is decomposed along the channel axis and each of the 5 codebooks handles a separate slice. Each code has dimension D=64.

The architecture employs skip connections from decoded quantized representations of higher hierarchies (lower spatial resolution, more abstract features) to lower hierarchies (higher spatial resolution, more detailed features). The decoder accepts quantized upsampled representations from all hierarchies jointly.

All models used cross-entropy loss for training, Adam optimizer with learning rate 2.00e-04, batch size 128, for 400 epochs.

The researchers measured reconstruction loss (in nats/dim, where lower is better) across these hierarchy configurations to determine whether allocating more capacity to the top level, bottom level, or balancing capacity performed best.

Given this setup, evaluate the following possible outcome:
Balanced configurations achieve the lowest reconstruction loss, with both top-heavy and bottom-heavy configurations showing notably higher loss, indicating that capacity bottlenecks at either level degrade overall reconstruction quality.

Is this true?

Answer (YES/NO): NO